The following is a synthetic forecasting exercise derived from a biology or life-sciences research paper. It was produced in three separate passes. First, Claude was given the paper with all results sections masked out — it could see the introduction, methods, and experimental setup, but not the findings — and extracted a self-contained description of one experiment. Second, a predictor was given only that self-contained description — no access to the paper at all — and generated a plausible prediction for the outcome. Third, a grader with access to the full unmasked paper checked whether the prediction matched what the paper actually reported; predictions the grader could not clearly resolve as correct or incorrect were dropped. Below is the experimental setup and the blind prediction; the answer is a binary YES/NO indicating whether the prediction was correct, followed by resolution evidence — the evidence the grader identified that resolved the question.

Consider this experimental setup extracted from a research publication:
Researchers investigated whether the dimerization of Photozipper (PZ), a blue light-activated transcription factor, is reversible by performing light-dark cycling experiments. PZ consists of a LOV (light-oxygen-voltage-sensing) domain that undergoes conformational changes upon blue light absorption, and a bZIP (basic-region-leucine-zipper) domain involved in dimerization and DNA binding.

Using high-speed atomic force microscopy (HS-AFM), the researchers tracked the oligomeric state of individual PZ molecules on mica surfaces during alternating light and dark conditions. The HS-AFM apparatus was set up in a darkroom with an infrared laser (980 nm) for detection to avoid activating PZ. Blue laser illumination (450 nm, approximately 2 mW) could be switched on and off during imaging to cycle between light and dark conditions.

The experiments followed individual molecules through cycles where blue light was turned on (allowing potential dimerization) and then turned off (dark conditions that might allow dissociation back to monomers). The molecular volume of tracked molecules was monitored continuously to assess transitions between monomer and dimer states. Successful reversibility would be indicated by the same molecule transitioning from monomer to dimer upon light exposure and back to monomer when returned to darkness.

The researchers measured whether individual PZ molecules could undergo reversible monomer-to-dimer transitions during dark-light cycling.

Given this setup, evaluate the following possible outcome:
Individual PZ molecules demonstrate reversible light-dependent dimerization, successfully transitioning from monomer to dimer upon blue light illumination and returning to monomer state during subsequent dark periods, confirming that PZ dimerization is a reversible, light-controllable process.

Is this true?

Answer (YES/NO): YES